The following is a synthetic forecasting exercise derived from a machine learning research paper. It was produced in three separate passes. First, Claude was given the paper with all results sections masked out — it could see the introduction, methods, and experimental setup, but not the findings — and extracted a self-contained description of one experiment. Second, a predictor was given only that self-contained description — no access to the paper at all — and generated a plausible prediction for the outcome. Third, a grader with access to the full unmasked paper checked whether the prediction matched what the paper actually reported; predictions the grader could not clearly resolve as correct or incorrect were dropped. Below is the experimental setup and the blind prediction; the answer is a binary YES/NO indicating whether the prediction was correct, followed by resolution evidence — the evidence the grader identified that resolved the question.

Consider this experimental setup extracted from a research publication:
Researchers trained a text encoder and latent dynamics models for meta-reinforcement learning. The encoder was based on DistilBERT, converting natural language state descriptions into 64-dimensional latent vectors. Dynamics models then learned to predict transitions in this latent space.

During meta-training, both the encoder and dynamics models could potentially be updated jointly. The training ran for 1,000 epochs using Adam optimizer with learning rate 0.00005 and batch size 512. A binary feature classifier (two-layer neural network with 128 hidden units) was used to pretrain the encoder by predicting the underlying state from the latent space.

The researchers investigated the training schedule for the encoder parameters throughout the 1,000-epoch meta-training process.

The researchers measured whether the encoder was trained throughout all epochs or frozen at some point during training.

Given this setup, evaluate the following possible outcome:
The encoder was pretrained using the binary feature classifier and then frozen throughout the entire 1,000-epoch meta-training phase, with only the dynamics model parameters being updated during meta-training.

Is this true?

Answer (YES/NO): NO